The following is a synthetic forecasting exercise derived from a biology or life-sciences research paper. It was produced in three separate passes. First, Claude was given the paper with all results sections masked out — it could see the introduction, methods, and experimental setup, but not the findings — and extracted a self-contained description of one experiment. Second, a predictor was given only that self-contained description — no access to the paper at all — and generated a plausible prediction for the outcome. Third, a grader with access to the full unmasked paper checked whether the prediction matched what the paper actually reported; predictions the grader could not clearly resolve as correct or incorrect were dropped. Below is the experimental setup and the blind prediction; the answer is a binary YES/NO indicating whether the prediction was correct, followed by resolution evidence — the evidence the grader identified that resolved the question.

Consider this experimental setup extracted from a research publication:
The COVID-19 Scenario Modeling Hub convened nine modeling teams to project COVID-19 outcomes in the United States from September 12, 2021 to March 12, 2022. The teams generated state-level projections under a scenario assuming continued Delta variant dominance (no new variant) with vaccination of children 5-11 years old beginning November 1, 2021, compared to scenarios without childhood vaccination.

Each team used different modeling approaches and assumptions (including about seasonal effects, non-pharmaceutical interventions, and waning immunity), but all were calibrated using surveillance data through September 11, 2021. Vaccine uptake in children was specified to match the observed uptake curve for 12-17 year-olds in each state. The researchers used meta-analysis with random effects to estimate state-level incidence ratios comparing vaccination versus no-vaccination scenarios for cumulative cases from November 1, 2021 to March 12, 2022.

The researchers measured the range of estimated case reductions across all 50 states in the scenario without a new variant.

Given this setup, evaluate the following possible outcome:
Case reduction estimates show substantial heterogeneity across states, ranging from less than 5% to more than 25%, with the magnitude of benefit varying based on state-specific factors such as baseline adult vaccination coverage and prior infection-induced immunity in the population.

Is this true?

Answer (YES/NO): NO